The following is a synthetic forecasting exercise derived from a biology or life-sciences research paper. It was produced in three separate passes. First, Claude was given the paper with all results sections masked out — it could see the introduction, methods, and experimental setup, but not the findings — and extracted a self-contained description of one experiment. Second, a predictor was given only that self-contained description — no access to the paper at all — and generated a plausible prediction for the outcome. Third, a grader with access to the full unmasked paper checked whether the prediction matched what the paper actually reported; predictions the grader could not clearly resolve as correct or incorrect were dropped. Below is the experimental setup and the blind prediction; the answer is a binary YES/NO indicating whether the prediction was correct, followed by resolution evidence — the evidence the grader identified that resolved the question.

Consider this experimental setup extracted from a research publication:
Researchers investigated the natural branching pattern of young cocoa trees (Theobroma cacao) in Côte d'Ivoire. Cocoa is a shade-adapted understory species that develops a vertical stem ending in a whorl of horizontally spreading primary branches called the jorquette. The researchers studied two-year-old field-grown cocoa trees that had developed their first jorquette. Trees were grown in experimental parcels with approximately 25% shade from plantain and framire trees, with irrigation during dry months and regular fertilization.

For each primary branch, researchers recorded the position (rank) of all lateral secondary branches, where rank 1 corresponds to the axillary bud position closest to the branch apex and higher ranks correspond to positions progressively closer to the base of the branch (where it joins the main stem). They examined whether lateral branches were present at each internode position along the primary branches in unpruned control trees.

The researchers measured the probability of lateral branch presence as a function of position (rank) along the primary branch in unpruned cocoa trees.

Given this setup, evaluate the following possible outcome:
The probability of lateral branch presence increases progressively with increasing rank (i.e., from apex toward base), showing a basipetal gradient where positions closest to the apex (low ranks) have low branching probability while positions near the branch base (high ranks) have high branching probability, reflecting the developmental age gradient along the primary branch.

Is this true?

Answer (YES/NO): NO